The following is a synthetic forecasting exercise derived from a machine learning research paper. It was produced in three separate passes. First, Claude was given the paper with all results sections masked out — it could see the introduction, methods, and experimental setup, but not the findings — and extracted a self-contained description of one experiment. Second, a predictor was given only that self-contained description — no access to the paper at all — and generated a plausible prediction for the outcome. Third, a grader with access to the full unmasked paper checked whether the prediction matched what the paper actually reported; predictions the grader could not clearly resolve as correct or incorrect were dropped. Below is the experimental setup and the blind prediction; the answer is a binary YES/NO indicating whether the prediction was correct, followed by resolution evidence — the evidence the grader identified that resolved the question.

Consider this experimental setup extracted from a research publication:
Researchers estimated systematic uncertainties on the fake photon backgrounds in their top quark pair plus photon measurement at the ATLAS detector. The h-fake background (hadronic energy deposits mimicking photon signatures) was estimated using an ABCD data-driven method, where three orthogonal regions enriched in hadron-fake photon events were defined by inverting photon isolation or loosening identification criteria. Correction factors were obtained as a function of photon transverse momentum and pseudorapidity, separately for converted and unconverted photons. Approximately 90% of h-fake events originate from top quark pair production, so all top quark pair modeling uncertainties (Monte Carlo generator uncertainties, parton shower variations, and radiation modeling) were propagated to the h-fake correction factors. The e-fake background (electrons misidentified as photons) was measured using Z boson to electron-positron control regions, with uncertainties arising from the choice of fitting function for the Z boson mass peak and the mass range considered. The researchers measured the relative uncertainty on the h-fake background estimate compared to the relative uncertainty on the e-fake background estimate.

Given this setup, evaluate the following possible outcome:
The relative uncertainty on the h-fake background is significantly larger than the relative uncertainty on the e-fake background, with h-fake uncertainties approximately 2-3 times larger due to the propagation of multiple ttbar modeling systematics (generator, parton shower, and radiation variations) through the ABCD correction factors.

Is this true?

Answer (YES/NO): YES